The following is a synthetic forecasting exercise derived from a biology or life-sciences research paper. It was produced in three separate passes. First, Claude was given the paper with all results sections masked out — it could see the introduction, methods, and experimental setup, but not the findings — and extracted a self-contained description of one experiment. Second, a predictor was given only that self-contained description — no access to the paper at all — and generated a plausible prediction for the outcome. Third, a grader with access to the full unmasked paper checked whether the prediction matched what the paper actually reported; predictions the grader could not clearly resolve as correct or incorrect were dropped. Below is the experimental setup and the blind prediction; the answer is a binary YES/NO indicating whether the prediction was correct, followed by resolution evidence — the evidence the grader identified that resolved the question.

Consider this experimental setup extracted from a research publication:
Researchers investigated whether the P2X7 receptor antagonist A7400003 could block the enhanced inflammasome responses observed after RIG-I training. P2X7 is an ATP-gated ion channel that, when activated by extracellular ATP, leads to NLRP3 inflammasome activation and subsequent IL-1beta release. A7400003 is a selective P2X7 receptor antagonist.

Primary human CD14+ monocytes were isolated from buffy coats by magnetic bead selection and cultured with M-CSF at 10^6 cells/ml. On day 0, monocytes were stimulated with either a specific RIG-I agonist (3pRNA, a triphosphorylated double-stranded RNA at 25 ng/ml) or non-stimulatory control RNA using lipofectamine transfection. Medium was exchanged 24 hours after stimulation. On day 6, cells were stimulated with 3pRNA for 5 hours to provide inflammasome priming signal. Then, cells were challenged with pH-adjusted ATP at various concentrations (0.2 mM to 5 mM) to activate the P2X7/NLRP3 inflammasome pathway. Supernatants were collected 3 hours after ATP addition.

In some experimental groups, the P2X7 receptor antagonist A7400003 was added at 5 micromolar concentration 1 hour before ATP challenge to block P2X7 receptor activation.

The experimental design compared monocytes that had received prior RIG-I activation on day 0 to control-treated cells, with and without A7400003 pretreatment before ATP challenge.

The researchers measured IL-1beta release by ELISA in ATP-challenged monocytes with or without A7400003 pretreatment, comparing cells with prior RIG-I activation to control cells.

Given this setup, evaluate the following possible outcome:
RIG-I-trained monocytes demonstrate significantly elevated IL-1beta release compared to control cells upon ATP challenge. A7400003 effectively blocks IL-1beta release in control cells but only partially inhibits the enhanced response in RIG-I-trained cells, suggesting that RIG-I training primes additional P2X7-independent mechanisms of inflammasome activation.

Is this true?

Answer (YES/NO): NO